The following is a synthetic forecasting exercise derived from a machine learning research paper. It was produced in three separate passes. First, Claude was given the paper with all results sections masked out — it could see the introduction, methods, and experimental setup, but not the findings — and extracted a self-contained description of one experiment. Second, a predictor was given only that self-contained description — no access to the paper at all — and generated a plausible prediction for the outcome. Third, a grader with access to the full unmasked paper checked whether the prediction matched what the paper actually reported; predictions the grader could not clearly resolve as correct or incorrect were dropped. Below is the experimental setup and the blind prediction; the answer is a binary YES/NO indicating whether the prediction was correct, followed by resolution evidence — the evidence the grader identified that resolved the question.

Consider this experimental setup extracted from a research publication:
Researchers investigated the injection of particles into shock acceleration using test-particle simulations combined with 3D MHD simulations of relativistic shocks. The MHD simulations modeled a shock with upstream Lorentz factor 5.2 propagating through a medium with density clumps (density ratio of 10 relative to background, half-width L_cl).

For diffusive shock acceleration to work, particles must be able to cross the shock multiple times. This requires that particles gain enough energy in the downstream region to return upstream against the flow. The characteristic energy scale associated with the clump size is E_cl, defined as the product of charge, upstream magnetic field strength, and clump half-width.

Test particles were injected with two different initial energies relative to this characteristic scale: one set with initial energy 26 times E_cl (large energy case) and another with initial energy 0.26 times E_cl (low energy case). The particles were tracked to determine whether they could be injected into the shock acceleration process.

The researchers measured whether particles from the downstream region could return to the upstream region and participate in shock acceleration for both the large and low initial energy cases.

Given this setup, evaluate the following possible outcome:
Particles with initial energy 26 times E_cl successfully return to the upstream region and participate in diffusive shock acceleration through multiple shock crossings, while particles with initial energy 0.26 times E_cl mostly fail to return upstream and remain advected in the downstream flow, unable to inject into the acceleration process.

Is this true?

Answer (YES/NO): NO